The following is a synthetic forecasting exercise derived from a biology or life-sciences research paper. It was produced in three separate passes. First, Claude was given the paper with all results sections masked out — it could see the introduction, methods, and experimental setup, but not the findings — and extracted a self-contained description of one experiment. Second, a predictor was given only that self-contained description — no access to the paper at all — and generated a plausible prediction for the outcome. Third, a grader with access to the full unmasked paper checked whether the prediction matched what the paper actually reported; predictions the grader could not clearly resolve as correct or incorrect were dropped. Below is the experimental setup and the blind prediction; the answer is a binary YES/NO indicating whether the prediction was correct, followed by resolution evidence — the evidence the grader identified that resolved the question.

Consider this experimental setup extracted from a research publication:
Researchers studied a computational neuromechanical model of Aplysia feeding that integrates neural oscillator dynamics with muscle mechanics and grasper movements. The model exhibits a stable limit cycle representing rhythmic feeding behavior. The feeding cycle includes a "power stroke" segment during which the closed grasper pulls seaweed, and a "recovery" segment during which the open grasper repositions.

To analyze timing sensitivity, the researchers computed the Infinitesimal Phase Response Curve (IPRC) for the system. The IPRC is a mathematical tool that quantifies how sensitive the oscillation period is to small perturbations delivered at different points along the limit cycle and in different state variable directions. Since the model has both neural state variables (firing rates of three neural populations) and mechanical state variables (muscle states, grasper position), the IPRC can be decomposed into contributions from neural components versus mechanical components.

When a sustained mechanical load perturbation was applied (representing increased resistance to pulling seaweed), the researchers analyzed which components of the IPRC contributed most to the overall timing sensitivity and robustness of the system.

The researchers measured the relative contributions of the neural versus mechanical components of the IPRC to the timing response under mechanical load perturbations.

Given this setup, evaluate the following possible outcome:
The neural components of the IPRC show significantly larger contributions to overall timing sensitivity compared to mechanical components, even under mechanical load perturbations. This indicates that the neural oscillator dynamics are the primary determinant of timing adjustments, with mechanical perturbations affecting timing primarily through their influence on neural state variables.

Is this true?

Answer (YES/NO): NO